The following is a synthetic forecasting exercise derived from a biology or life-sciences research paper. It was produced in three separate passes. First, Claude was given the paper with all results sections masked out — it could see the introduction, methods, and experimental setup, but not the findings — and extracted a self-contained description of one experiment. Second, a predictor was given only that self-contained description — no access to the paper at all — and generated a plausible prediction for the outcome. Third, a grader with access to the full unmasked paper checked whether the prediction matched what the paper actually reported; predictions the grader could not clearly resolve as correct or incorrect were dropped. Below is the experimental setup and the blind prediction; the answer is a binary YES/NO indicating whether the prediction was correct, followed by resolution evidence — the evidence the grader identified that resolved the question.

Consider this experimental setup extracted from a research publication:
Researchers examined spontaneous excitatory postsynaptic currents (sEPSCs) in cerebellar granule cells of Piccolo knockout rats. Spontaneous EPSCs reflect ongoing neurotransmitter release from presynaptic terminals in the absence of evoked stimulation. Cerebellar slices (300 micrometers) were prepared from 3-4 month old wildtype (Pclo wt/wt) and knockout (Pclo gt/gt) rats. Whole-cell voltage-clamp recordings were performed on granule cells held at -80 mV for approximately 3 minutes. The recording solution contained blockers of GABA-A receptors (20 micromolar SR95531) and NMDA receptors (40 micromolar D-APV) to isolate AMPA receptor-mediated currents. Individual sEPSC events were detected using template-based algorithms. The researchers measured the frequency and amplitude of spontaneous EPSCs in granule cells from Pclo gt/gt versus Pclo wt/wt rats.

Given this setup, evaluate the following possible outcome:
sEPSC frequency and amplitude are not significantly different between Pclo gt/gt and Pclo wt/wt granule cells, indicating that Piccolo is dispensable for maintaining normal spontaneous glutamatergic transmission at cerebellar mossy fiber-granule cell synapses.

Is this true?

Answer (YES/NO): NO